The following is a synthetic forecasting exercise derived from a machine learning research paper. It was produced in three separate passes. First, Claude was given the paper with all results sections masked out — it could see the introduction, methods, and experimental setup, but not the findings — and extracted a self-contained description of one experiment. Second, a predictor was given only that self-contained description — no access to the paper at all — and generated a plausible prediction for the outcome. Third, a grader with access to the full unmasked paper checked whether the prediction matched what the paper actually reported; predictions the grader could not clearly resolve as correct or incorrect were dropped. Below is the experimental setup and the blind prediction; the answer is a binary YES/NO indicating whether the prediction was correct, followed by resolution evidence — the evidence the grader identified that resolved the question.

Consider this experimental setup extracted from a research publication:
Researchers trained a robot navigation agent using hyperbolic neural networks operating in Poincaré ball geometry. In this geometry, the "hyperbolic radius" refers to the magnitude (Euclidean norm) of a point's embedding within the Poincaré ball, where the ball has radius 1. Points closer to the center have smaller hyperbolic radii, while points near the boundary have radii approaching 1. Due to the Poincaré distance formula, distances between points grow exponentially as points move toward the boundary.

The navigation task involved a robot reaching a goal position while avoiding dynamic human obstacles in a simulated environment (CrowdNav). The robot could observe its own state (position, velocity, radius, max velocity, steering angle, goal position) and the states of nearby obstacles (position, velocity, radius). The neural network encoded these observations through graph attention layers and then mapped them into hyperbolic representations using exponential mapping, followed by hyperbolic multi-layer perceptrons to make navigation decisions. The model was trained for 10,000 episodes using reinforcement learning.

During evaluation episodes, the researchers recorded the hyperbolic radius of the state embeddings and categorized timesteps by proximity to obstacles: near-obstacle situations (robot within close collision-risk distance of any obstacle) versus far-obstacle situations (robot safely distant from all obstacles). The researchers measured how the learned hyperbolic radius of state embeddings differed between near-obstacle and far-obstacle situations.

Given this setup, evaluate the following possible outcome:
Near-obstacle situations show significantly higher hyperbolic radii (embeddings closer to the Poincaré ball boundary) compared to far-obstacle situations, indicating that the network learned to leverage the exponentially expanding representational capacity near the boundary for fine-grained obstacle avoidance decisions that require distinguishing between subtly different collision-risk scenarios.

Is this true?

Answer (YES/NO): NO